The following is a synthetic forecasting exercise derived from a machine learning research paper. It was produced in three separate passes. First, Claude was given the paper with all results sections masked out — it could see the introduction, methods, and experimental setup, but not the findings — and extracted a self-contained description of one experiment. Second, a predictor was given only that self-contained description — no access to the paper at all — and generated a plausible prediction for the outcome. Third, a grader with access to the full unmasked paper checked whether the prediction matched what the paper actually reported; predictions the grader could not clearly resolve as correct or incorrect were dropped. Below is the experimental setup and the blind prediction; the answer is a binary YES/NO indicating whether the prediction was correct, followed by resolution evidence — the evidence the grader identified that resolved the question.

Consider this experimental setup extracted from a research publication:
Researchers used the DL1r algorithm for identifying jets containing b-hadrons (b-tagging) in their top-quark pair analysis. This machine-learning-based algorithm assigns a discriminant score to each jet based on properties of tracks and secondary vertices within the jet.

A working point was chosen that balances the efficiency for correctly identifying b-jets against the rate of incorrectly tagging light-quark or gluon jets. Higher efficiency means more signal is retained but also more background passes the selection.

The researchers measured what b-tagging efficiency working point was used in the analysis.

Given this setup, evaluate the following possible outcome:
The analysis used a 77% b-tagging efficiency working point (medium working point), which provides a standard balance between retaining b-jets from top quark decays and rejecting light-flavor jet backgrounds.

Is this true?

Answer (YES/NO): NO